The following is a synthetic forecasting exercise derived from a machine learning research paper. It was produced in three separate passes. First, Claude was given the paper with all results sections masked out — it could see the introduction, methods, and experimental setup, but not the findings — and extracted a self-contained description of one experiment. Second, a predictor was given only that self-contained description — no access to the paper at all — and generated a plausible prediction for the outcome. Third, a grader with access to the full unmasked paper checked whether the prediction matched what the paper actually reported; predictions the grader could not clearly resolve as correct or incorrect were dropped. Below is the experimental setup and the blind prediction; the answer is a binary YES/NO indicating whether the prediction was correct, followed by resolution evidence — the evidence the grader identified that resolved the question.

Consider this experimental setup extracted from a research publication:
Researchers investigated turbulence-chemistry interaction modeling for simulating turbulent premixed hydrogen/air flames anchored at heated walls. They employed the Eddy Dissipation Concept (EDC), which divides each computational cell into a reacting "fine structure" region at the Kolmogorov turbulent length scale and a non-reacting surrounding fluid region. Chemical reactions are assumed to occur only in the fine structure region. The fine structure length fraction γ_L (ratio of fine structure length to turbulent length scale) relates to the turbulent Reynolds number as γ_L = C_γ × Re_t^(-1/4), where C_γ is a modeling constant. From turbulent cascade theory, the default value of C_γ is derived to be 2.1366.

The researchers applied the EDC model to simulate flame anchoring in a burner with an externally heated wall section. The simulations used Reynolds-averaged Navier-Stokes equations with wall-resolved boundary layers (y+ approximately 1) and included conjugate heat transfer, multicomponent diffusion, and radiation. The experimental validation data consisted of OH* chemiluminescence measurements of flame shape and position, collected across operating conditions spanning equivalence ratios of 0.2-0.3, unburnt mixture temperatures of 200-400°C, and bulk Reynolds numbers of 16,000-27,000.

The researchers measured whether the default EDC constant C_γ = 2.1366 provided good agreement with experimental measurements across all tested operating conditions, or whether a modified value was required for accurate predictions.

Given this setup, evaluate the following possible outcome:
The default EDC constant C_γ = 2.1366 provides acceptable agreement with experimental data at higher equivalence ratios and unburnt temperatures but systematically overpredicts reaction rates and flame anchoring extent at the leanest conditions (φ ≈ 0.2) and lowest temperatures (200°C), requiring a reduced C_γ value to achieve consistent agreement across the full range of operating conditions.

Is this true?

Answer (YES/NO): NO